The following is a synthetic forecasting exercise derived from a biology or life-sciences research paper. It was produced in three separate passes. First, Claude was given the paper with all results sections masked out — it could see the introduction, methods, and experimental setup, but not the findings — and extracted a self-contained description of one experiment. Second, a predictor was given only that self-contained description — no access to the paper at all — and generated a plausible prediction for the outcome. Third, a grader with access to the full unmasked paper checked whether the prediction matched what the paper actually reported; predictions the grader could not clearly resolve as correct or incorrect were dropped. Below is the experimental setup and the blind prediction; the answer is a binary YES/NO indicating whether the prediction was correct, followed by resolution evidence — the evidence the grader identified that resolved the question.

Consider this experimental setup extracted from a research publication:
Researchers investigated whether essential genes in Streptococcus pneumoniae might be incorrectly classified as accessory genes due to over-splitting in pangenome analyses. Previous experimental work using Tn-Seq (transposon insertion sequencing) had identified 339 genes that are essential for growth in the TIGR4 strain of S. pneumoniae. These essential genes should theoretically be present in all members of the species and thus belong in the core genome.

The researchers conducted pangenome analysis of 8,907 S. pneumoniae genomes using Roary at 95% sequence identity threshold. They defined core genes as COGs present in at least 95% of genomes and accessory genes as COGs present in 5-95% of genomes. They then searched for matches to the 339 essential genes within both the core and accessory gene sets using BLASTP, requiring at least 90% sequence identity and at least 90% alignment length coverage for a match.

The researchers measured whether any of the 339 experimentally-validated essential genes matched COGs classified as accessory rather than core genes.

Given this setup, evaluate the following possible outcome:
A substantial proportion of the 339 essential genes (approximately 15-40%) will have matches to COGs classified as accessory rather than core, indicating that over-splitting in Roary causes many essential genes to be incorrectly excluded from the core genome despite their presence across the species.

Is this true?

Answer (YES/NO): YES